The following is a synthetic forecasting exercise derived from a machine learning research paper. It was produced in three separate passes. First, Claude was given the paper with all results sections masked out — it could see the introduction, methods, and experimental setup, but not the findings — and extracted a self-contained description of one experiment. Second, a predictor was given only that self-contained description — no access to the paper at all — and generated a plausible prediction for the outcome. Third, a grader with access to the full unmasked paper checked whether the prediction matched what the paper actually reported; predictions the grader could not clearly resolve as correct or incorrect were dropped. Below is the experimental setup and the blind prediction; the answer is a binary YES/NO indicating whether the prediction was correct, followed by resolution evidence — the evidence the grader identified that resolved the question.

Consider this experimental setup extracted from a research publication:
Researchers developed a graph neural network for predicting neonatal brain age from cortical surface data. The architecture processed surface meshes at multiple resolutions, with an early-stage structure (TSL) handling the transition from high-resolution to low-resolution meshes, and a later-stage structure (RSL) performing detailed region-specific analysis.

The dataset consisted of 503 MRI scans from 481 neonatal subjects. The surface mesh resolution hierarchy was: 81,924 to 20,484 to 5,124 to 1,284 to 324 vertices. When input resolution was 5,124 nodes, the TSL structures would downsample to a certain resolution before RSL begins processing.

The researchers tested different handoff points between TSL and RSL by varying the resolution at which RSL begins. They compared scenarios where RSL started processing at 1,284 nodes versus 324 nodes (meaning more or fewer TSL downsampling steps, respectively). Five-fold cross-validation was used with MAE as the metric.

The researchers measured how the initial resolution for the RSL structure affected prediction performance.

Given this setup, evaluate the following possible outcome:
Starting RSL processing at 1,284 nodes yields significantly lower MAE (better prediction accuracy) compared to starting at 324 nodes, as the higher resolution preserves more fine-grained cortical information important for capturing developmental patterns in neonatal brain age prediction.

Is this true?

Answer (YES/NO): NO